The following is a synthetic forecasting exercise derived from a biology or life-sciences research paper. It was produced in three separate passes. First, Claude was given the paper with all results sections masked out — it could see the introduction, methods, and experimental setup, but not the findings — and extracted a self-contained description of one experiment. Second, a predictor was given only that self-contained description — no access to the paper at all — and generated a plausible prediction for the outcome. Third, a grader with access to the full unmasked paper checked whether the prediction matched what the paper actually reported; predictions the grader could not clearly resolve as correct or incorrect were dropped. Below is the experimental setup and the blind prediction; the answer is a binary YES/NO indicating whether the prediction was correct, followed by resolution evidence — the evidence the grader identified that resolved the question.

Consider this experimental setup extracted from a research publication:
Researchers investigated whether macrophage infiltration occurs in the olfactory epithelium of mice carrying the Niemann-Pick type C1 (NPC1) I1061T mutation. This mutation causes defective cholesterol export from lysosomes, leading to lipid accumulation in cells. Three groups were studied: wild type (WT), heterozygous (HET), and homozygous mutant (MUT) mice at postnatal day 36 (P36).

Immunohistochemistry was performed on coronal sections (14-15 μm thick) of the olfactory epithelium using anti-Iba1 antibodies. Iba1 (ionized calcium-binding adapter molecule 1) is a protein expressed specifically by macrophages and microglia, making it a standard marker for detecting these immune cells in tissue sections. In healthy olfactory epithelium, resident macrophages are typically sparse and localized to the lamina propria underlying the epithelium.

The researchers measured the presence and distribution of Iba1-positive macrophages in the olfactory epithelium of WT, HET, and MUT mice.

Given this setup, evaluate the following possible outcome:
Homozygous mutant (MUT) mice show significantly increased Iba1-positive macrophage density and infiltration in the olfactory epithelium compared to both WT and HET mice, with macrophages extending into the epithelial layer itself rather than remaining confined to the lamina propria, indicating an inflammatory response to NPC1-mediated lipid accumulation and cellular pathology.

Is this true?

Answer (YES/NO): NO